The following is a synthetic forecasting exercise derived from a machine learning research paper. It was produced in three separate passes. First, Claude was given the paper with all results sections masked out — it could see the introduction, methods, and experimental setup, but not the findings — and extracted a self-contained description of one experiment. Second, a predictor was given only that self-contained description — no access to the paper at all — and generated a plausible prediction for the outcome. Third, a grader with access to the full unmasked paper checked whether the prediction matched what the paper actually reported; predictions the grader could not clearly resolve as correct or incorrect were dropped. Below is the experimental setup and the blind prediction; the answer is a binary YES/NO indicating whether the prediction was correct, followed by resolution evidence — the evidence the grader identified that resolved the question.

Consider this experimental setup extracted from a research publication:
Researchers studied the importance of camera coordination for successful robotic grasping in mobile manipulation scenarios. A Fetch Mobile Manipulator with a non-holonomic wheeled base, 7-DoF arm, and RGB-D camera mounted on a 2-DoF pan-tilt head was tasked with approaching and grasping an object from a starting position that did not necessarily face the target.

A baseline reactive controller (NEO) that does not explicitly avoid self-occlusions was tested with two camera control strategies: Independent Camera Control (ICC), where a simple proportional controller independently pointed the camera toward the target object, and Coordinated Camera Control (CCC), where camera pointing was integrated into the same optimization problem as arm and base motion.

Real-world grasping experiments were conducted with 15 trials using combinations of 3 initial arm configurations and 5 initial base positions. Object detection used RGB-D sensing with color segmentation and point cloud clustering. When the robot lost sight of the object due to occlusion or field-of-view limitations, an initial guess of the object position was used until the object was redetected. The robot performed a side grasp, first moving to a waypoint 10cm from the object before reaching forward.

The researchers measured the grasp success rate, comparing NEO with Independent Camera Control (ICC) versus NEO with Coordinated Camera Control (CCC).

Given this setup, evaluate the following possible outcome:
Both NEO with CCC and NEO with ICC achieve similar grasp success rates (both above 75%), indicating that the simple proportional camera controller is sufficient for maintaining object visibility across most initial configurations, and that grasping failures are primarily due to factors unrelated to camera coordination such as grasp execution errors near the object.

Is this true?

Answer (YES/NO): NO